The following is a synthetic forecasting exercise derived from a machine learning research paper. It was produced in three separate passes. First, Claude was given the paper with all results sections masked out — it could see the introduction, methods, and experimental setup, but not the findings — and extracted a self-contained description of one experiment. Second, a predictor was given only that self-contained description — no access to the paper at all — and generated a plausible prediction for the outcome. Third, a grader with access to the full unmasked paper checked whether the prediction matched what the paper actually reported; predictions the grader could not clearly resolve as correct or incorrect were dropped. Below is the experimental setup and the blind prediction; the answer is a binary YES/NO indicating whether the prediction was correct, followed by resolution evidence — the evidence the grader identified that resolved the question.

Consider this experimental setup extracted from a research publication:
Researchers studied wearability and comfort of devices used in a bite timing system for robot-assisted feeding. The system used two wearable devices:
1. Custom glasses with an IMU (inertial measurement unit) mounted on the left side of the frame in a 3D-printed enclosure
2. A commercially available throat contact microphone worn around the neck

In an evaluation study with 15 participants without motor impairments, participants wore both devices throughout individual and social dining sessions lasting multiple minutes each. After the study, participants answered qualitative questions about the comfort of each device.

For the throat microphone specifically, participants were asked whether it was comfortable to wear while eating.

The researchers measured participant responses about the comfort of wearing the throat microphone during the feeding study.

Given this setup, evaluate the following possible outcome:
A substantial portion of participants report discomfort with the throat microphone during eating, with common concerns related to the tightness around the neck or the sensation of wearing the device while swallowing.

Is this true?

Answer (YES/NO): NO